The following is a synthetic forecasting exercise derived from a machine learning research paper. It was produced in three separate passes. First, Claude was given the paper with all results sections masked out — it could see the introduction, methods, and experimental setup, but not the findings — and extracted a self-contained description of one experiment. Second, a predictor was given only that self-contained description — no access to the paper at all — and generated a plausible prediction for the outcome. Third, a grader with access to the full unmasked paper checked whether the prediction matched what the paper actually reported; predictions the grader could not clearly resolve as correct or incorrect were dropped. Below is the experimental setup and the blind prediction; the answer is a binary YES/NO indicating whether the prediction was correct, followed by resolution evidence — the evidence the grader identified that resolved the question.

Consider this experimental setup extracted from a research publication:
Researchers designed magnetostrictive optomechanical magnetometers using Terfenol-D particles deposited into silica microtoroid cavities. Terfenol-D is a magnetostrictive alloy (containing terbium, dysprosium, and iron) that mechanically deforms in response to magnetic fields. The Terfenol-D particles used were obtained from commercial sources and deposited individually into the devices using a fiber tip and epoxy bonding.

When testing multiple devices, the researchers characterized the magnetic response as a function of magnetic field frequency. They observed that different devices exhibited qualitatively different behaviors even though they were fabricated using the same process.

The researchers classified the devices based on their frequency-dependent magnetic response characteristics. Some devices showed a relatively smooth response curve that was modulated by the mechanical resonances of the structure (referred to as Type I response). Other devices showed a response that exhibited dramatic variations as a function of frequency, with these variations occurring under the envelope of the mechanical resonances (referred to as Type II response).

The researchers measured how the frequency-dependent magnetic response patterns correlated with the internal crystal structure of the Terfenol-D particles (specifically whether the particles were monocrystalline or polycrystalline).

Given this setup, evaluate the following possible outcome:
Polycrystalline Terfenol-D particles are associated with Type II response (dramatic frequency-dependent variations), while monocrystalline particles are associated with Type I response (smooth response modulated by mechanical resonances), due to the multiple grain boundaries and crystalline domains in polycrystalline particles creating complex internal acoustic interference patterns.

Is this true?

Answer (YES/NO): YES